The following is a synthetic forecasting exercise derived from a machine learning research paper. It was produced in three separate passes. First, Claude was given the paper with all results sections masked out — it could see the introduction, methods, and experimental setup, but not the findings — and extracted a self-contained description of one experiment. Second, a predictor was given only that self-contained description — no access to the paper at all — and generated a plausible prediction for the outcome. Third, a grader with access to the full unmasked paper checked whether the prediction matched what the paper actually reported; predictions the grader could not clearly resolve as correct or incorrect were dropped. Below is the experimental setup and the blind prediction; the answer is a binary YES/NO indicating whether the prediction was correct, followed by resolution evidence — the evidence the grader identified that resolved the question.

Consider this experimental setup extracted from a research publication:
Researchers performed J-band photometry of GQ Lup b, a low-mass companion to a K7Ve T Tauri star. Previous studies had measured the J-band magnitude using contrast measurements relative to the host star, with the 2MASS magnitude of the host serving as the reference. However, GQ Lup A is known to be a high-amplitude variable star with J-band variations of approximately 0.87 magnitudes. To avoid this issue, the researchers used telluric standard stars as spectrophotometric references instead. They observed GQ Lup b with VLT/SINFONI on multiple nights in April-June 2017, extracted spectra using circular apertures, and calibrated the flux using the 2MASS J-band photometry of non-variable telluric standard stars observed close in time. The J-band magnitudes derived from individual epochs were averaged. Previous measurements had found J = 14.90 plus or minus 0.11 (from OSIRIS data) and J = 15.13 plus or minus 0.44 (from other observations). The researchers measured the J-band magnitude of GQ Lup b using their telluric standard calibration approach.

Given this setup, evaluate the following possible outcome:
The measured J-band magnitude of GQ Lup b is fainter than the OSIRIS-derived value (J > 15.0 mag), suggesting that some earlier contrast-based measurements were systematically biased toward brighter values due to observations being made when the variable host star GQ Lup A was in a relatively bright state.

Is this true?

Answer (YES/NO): NO